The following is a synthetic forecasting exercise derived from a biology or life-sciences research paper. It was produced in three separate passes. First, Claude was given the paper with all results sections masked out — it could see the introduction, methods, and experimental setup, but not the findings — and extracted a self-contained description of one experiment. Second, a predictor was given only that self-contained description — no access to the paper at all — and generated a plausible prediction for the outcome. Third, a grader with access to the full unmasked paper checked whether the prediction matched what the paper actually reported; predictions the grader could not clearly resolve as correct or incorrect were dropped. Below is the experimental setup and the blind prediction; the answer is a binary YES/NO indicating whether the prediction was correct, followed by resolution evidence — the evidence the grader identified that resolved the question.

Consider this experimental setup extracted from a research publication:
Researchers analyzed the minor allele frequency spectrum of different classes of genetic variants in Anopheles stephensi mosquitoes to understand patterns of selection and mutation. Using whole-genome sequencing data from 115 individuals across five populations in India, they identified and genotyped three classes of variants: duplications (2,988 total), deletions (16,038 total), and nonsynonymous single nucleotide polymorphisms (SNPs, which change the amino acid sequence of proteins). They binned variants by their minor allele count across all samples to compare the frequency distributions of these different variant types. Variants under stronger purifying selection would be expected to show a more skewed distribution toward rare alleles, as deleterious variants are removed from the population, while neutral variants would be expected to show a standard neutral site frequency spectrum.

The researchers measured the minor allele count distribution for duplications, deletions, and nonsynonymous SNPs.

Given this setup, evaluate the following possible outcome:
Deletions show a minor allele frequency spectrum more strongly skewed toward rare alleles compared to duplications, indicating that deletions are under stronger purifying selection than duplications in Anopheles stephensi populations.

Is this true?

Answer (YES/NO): NO